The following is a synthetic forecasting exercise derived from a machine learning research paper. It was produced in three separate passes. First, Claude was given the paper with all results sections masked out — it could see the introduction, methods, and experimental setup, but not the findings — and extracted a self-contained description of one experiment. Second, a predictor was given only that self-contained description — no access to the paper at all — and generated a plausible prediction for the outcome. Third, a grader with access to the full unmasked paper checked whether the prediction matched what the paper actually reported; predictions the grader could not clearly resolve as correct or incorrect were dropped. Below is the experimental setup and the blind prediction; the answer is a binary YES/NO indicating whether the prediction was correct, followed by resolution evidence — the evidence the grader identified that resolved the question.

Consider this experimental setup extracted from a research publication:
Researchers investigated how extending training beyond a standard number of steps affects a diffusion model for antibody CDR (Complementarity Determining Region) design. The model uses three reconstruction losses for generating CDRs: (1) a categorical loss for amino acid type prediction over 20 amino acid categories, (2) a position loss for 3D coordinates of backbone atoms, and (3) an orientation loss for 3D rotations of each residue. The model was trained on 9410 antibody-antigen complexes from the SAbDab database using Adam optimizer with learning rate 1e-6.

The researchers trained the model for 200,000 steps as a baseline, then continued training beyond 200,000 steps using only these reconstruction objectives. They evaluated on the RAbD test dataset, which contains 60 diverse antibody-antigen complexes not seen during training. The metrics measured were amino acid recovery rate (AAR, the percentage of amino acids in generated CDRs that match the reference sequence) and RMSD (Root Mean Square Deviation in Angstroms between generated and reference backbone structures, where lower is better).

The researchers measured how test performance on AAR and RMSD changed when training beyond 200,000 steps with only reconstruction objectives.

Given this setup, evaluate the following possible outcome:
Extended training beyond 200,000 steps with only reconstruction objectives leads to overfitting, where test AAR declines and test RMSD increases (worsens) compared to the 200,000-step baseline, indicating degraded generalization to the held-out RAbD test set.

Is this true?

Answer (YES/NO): YES